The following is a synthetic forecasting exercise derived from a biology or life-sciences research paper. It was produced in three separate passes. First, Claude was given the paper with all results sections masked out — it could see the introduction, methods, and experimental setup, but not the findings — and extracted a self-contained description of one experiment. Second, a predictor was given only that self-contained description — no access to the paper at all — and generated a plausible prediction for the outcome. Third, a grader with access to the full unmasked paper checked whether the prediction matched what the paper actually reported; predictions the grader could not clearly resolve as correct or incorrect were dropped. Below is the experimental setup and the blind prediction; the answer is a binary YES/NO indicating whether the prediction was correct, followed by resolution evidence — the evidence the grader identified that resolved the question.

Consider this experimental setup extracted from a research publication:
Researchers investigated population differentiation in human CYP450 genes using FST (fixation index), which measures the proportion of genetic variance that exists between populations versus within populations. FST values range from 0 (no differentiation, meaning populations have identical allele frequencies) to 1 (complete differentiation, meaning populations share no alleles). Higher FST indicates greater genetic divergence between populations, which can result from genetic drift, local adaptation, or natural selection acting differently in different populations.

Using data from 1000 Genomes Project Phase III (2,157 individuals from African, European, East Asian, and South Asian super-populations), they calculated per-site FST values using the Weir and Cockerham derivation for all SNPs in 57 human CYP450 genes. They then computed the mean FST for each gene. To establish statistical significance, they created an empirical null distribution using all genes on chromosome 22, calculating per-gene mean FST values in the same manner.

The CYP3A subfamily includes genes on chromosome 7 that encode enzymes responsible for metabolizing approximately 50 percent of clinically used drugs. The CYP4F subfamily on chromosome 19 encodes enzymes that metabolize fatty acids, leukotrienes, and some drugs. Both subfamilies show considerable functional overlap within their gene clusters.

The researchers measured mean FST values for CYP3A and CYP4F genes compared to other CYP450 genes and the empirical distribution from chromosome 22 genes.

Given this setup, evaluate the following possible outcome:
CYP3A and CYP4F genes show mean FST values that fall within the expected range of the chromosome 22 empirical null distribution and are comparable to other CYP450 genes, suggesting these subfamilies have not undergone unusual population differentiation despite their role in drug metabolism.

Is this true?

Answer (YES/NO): NO